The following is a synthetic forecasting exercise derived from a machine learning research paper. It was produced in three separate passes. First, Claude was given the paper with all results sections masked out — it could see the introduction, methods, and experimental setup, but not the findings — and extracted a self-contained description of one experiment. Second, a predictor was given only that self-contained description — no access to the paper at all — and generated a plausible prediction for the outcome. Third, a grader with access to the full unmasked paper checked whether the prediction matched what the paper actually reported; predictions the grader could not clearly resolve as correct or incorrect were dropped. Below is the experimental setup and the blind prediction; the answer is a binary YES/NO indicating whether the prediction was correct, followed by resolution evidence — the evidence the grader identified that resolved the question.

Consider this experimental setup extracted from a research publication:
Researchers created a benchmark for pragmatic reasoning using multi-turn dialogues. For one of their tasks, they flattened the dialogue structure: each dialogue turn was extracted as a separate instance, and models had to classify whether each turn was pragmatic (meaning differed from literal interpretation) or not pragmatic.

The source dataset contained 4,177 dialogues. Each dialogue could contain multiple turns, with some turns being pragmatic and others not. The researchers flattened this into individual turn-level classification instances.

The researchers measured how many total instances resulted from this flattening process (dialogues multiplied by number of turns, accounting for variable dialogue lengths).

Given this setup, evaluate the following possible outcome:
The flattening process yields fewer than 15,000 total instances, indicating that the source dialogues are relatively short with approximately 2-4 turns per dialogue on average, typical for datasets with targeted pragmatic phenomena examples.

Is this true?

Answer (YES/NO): NO